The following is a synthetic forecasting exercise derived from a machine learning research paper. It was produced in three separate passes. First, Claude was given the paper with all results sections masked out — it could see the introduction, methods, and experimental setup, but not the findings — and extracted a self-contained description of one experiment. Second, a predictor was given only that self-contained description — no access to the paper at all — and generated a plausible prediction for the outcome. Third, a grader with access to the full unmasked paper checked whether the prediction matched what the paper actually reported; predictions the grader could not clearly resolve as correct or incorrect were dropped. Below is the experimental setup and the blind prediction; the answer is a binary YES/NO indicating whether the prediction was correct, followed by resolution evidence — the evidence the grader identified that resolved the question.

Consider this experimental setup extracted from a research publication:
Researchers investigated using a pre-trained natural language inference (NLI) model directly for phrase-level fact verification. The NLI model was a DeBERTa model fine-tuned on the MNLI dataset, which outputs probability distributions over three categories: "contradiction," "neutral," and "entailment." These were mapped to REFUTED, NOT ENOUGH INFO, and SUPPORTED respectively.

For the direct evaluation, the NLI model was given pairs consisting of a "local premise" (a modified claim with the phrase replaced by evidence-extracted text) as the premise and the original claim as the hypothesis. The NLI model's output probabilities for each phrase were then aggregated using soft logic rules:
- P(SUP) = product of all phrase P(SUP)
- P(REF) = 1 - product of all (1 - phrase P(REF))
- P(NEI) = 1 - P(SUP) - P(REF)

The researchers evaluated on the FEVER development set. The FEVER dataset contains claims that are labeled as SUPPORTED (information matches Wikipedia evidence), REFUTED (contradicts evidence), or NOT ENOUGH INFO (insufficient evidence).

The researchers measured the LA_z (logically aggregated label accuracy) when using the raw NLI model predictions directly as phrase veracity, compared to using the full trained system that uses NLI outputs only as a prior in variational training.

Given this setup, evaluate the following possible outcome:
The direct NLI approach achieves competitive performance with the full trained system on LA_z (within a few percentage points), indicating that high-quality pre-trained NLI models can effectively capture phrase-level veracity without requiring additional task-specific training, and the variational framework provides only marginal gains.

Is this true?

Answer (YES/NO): NO